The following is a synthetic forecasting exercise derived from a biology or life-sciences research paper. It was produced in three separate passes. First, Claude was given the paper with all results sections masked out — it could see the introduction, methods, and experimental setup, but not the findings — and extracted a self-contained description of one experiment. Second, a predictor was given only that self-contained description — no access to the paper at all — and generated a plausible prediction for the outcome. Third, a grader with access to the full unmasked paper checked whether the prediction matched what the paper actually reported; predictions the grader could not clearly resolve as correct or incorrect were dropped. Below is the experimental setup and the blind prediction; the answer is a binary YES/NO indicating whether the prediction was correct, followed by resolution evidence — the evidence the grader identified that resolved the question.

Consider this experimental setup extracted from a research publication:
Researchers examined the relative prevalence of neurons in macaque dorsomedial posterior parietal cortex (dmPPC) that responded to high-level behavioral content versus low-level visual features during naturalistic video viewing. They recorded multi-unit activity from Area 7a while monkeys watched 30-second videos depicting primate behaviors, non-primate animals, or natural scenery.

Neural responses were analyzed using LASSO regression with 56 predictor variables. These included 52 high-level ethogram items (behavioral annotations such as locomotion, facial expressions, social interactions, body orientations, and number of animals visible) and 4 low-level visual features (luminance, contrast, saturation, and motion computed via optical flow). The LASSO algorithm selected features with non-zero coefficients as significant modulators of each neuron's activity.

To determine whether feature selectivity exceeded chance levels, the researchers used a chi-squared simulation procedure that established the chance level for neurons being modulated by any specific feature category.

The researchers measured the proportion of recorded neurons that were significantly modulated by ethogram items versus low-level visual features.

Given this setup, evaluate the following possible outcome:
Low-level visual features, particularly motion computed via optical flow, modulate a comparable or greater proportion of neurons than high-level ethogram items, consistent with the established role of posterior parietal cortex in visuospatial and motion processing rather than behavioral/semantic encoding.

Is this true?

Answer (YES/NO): NO